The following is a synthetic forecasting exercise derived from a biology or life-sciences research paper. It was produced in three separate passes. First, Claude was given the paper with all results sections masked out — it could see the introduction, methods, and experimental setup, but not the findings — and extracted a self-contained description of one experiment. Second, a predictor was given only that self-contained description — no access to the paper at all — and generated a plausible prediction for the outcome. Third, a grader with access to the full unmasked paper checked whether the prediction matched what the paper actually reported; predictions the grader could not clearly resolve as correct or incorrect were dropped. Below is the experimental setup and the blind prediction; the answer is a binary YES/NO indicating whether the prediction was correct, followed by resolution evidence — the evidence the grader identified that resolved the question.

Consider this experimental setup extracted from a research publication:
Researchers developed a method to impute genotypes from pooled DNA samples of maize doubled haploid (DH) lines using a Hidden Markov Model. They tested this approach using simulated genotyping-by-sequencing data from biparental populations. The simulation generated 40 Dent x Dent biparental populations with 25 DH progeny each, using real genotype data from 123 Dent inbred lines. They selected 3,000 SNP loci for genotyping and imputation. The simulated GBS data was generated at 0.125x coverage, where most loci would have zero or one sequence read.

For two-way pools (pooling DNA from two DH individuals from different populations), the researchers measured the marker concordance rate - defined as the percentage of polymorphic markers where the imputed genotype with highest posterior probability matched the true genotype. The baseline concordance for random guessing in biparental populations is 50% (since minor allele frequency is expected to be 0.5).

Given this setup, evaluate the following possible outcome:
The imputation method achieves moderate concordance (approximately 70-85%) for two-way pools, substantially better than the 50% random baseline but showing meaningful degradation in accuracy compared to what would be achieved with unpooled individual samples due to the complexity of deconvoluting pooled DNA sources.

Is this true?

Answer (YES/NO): YES